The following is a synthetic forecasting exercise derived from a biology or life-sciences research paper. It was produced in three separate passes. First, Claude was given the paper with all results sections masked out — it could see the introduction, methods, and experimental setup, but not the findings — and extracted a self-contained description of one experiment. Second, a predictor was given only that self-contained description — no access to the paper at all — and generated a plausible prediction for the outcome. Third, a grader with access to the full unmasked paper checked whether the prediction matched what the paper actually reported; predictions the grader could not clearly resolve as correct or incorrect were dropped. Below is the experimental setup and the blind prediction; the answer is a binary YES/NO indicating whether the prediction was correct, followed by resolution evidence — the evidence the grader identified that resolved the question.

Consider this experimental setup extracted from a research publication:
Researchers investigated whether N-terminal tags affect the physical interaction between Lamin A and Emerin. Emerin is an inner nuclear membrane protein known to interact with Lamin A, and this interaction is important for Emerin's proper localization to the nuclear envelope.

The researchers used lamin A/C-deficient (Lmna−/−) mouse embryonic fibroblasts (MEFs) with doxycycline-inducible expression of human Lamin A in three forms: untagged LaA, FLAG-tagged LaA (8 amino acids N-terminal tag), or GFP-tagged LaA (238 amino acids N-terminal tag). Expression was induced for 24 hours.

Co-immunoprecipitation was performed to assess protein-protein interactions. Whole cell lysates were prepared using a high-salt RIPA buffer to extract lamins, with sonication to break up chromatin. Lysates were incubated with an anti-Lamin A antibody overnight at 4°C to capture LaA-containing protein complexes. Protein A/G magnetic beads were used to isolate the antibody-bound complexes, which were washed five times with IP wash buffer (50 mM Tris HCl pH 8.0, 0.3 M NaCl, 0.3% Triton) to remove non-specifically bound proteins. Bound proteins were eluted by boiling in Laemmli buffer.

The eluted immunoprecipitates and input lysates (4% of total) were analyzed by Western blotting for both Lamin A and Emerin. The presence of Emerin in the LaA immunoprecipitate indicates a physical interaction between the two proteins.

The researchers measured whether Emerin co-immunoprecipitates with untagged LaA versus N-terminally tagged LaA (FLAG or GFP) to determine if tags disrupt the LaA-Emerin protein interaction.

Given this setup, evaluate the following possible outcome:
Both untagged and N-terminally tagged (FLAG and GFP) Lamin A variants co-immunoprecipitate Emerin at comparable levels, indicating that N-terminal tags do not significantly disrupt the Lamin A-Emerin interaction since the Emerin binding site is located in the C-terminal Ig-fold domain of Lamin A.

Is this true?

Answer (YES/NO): NO